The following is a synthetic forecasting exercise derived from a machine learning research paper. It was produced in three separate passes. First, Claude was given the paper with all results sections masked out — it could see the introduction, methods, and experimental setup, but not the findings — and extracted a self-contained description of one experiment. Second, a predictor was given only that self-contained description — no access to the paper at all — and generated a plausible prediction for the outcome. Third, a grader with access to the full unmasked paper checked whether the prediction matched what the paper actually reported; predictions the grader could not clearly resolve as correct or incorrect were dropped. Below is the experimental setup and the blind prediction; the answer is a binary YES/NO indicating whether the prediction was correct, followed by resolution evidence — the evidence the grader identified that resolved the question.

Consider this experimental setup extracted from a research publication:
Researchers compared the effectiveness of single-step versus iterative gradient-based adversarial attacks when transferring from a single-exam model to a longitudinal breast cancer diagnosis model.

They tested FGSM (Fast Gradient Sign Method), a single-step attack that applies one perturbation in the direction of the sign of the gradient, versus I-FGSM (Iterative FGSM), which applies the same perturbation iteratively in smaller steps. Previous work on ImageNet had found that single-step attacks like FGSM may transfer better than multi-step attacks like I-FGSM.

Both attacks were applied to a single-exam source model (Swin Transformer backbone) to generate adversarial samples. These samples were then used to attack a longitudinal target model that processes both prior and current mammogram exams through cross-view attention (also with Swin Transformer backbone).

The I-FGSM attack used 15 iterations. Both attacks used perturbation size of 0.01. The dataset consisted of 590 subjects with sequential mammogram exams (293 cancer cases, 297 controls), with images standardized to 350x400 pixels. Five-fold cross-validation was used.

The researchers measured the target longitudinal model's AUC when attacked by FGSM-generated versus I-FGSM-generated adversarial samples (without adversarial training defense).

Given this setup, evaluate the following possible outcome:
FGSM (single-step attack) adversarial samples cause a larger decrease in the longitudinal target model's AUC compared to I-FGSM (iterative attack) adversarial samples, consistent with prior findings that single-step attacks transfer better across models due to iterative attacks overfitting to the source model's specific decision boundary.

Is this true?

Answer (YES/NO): NO